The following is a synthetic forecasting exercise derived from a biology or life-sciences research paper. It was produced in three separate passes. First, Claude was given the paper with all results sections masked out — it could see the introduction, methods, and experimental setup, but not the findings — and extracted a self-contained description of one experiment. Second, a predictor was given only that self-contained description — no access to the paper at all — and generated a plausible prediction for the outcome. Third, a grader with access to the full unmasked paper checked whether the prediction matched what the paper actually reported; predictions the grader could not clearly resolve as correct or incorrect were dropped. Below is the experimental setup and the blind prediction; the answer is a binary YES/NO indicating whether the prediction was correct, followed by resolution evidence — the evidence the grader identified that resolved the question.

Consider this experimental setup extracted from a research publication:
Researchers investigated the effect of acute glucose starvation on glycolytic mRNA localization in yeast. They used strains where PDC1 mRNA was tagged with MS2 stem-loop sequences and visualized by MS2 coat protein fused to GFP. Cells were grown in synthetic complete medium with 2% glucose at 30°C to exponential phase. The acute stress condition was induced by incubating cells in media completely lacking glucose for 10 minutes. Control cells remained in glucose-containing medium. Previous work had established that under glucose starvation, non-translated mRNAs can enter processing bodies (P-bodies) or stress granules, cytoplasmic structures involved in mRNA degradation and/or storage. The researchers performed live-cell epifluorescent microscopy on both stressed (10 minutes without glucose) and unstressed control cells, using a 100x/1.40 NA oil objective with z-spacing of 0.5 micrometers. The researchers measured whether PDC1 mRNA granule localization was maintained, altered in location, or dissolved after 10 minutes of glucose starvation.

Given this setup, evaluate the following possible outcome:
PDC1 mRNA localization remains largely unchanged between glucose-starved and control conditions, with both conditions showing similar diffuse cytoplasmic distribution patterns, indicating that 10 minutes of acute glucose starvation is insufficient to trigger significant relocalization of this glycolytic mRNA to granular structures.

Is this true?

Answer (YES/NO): NO